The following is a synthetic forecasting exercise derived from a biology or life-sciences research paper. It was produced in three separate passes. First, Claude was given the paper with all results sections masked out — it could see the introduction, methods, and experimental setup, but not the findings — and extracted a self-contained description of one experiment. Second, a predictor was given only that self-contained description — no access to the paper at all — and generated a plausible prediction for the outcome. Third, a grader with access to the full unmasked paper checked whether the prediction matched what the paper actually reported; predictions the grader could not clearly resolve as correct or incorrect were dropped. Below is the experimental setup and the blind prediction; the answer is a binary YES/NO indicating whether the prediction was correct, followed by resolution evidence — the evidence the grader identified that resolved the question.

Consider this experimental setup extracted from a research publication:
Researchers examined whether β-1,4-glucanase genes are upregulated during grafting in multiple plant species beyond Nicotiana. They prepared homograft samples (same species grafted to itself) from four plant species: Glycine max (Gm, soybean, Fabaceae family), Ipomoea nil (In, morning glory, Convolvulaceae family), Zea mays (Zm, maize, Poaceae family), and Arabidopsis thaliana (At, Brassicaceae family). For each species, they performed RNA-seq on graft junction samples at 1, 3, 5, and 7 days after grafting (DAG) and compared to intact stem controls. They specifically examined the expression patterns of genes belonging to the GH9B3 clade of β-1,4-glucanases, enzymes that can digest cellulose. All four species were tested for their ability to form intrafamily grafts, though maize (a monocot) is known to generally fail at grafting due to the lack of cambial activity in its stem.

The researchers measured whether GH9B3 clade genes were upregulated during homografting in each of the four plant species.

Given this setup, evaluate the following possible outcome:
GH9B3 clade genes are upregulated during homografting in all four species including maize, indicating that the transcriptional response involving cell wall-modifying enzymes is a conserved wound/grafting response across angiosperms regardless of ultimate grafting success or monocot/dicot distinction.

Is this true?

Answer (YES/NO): NO